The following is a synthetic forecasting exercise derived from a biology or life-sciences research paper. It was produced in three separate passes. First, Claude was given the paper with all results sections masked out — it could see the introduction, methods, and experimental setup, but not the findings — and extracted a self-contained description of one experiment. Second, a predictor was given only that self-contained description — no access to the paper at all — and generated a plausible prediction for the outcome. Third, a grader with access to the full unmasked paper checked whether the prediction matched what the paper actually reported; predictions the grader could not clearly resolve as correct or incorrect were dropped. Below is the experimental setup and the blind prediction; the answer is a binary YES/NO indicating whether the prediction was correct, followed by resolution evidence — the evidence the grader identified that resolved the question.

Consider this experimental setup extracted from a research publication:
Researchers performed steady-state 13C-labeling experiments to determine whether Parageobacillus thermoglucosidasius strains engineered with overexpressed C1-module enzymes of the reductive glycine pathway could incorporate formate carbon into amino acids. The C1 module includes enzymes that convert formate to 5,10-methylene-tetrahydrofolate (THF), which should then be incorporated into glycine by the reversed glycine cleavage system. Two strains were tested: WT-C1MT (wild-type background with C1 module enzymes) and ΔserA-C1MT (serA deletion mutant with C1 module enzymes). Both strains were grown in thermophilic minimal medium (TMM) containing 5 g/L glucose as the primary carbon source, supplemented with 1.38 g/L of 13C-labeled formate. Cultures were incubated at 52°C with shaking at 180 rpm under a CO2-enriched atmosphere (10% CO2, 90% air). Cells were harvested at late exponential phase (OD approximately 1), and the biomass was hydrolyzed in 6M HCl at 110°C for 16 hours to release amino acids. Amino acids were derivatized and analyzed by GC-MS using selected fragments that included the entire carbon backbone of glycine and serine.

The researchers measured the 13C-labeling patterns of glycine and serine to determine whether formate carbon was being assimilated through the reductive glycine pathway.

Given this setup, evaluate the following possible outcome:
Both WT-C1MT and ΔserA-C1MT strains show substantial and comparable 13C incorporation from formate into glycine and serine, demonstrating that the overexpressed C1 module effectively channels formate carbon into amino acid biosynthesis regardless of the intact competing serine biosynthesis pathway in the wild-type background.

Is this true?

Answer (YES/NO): NO